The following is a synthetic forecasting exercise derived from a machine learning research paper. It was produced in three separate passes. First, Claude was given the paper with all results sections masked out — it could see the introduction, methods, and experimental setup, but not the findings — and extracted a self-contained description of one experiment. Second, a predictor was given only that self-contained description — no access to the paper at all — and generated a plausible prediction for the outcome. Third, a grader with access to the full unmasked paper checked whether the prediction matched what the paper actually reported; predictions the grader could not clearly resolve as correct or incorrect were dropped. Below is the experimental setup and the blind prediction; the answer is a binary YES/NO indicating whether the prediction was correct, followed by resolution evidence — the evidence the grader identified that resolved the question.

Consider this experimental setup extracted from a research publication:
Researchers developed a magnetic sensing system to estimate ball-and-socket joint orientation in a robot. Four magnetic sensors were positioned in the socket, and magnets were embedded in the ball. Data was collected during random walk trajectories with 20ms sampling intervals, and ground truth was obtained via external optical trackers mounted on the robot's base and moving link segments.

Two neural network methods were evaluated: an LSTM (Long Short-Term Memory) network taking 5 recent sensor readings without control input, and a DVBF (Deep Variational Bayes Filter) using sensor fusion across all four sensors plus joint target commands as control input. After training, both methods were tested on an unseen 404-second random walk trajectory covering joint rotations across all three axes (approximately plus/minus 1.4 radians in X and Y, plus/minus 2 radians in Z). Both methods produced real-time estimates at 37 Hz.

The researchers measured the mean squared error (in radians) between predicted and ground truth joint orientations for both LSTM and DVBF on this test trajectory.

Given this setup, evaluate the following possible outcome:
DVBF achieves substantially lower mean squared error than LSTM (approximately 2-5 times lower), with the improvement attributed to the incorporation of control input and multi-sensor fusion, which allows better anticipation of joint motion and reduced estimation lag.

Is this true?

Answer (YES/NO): NO